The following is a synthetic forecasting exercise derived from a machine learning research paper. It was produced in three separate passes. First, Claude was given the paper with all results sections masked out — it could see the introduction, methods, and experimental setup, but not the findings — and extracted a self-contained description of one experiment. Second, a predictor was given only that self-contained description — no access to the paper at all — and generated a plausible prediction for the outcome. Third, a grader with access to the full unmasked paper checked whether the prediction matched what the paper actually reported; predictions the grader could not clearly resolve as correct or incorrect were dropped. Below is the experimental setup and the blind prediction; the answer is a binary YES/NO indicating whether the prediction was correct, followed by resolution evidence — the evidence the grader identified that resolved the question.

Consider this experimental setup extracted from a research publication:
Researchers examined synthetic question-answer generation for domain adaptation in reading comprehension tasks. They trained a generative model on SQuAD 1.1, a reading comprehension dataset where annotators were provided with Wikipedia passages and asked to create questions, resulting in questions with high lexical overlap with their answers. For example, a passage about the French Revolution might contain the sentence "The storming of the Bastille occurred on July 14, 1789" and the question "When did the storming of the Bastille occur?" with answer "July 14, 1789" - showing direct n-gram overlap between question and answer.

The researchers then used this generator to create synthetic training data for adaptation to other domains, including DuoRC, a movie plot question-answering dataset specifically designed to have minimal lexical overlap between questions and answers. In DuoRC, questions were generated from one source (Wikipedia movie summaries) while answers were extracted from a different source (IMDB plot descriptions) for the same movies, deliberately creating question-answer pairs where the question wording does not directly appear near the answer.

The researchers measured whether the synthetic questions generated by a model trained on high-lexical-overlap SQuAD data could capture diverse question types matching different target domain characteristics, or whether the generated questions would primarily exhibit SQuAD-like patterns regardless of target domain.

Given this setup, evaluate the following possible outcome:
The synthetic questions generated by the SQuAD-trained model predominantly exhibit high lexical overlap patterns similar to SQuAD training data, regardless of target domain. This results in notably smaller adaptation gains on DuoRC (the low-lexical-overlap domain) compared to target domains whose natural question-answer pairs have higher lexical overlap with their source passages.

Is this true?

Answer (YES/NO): NO